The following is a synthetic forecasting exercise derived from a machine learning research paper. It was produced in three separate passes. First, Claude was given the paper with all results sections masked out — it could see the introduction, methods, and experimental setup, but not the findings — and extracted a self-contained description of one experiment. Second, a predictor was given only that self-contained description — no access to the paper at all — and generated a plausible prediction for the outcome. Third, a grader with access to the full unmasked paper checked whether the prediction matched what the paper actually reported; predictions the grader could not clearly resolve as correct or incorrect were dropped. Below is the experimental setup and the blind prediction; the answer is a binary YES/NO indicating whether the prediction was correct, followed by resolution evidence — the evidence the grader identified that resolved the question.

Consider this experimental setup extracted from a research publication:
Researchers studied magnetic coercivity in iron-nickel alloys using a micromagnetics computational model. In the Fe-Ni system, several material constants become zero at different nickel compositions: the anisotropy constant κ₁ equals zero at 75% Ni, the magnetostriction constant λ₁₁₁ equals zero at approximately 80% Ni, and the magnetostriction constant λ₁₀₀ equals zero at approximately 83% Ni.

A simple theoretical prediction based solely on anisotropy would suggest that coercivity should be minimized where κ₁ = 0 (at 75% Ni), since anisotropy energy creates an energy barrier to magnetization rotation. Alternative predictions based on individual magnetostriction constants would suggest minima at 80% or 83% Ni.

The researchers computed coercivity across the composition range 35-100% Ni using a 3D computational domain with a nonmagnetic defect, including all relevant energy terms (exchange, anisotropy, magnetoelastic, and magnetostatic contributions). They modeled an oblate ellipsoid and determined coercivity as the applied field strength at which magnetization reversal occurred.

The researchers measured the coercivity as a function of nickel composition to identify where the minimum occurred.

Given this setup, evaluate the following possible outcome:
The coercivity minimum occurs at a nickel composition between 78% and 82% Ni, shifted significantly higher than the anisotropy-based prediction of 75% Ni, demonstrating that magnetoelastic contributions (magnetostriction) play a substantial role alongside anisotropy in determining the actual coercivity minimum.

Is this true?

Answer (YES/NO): YES